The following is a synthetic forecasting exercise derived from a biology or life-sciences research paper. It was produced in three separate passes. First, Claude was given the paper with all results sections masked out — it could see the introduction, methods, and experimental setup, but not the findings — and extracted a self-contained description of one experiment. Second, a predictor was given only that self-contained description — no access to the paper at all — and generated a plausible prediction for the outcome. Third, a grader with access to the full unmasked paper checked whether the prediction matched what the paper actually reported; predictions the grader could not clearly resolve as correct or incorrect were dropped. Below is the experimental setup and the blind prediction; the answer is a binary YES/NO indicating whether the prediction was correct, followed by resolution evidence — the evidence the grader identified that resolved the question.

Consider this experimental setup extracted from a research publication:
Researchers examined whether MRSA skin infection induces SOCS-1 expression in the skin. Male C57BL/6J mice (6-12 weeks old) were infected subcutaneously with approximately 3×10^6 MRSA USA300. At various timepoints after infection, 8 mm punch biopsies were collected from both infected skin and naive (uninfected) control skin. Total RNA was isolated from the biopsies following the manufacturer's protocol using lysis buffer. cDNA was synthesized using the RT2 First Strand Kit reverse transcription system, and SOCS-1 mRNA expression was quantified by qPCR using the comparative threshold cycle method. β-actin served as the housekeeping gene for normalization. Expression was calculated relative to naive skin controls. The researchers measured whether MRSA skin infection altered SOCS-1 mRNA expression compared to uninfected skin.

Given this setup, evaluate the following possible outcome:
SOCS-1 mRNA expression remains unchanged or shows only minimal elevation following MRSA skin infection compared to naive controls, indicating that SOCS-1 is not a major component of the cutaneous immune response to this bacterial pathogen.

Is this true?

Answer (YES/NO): NO